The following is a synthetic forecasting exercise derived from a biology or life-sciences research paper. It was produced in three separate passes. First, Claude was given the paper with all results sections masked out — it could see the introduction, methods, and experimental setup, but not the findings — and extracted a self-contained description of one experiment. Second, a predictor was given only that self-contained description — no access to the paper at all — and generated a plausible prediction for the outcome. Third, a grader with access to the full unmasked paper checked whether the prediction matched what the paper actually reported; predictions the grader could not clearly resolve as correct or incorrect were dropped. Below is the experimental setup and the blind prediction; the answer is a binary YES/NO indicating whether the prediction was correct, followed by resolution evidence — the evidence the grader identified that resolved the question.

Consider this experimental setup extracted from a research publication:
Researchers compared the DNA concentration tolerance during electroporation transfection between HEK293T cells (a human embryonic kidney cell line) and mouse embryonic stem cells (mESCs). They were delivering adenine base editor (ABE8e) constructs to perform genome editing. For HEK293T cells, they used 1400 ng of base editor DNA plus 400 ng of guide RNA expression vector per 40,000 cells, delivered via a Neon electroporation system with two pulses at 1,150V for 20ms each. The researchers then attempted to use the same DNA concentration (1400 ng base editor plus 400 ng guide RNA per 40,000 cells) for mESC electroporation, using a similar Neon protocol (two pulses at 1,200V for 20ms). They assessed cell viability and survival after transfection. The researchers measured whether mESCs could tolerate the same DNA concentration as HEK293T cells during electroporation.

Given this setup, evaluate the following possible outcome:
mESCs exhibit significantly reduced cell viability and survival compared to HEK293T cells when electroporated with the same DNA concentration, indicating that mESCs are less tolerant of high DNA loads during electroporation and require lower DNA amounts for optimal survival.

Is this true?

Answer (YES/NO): YES